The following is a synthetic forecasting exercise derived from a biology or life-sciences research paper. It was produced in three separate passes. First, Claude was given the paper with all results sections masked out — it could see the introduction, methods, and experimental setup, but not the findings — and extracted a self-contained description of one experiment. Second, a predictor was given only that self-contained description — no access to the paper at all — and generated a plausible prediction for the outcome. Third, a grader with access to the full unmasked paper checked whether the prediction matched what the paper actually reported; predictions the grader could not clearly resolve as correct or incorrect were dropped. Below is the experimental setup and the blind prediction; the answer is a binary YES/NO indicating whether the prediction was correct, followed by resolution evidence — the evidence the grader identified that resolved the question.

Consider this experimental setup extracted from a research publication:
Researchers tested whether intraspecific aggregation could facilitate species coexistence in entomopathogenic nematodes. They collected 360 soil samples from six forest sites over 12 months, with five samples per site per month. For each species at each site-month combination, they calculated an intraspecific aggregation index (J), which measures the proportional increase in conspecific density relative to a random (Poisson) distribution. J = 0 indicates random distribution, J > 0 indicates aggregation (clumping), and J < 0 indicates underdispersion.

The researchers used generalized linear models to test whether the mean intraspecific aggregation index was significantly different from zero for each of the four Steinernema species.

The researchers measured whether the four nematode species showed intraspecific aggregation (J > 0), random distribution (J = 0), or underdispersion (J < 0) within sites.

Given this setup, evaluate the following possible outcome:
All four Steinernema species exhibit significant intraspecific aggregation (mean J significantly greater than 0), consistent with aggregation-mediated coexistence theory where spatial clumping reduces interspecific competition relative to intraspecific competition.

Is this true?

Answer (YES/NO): YES